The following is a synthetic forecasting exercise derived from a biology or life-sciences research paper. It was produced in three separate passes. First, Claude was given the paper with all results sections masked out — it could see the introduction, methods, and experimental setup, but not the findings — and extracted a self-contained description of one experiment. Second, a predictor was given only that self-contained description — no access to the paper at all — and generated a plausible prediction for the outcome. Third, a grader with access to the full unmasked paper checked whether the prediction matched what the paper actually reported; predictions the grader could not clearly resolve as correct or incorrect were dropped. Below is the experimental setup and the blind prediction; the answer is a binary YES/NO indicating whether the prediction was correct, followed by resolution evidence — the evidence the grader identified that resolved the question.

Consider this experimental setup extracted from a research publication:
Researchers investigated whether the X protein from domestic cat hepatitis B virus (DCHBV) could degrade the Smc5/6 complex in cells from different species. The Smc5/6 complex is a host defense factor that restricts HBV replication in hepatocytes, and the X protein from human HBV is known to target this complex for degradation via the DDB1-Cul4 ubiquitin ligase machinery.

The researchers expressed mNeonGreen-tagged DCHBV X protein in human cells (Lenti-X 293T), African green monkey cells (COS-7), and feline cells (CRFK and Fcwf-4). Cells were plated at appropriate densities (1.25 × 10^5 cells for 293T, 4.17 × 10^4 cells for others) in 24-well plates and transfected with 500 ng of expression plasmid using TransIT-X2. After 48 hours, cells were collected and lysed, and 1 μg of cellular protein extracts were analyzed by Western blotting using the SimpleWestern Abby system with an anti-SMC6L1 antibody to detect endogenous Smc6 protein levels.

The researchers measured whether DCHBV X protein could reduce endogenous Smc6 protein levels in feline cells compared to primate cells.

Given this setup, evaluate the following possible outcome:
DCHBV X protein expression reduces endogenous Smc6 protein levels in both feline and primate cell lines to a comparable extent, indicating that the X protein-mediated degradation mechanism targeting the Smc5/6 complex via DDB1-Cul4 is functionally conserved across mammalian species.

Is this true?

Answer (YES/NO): NO